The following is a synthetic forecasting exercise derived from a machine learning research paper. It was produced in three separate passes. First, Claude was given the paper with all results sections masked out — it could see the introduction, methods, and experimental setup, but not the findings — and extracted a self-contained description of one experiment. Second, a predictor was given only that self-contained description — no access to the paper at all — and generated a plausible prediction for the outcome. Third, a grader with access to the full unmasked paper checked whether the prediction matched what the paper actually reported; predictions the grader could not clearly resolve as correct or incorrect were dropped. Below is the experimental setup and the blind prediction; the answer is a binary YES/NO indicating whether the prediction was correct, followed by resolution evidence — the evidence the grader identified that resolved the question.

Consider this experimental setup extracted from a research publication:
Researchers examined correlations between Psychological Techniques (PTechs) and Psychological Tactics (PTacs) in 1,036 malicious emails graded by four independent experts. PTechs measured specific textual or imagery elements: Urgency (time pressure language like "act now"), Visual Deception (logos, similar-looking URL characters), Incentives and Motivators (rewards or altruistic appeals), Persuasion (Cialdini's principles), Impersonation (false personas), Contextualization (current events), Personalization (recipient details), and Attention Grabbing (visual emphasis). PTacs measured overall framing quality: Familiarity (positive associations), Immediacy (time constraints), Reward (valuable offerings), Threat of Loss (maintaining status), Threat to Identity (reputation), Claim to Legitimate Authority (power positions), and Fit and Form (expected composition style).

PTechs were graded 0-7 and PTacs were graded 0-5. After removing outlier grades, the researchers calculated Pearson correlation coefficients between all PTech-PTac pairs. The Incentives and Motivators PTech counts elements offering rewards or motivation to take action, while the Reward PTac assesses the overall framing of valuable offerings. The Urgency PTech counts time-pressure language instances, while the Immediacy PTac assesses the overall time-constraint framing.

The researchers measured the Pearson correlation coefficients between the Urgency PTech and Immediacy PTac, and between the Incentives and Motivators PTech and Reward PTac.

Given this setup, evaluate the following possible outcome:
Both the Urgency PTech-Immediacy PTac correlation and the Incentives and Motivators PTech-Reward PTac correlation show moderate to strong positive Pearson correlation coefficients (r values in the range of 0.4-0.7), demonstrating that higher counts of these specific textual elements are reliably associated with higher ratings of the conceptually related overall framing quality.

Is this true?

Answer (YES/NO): NO